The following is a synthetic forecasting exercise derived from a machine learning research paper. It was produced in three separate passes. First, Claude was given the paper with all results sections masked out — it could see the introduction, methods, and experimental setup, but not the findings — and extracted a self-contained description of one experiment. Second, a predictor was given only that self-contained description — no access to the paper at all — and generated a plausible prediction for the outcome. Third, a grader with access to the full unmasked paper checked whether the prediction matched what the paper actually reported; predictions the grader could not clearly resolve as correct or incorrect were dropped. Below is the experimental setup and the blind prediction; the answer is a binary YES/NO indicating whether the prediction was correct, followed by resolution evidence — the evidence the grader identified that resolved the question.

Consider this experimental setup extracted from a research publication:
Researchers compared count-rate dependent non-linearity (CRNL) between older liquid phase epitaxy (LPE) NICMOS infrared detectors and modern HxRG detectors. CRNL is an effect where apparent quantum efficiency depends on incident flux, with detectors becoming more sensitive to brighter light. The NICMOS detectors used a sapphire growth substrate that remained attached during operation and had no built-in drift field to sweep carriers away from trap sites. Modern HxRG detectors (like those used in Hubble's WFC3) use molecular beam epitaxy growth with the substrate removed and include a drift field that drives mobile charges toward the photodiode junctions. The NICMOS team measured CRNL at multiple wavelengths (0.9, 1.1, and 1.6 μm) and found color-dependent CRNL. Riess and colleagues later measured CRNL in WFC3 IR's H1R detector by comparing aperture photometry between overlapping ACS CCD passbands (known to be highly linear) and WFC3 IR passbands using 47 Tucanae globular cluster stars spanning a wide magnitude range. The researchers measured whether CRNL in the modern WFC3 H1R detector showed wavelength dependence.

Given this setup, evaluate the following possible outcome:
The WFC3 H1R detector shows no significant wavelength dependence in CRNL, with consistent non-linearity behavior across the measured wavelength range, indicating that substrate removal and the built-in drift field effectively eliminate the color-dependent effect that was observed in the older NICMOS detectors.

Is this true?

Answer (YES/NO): YES